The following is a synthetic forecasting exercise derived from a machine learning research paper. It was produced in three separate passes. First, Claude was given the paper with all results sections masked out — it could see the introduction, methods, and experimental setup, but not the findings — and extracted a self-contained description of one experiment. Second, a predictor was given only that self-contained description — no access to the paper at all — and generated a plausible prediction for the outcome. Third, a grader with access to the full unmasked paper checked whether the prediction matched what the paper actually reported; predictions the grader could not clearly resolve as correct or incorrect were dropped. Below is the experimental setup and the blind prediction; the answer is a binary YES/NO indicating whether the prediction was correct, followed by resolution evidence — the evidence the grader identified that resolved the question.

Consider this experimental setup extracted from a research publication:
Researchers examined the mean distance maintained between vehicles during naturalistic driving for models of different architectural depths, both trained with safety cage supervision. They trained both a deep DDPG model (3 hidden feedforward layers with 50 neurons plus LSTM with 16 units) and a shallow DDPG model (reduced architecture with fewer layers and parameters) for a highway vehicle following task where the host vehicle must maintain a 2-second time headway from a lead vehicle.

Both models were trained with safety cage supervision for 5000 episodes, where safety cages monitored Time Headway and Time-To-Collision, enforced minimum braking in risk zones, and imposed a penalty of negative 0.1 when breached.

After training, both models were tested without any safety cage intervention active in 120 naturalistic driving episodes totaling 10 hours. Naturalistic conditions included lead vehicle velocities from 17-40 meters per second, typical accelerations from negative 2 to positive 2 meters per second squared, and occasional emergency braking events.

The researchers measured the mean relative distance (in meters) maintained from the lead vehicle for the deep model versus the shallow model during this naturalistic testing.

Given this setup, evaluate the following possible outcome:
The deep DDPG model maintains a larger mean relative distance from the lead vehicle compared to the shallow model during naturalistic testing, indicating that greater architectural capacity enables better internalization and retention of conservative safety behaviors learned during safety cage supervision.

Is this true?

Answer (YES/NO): NO